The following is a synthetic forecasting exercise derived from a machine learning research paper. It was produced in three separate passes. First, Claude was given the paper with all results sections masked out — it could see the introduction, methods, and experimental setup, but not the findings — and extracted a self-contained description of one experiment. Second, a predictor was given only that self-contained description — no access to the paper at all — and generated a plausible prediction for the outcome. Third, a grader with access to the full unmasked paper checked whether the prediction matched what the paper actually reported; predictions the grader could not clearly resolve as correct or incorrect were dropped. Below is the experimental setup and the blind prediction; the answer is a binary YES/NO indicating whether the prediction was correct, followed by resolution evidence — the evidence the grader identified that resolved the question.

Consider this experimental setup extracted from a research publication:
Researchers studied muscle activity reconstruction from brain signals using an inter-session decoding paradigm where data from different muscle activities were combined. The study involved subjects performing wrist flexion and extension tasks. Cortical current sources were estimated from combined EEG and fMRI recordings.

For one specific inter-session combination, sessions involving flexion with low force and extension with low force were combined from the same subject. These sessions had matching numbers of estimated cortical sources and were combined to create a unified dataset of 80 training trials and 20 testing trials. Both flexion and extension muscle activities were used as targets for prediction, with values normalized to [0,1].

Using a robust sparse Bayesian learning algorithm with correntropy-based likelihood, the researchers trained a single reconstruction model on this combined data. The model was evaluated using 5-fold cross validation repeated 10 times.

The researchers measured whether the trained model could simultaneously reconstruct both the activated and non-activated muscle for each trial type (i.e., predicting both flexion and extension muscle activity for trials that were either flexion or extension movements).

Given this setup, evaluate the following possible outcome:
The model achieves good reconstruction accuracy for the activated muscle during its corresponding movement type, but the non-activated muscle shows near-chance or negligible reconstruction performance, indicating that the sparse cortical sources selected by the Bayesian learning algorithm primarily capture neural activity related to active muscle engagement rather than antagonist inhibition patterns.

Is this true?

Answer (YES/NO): NO